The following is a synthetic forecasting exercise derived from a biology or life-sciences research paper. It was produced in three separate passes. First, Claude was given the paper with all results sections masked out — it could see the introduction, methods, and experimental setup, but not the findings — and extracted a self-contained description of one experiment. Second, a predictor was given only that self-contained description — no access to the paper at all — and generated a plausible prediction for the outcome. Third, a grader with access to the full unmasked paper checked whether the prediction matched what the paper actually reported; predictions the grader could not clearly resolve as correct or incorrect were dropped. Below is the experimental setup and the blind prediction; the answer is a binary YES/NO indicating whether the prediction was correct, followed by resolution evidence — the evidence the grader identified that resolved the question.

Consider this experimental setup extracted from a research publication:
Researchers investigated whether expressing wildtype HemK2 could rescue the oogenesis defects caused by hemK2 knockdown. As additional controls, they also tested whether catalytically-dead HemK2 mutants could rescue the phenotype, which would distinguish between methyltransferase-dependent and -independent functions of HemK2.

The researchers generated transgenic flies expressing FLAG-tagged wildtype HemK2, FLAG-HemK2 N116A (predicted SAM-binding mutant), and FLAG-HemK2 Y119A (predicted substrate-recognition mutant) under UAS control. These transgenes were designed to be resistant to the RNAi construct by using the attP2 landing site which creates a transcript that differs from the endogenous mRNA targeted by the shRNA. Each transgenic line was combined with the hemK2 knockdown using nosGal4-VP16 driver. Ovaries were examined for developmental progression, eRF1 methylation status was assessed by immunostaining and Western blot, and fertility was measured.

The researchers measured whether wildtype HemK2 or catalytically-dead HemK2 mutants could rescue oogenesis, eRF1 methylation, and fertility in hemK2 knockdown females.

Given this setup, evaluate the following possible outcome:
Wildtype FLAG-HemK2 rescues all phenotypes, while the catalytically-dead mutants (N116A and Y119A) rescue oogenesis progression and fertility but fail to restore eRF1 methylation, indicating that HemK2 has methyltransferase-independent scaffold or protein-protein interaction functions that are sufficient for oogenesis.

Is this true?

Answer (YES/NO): NO